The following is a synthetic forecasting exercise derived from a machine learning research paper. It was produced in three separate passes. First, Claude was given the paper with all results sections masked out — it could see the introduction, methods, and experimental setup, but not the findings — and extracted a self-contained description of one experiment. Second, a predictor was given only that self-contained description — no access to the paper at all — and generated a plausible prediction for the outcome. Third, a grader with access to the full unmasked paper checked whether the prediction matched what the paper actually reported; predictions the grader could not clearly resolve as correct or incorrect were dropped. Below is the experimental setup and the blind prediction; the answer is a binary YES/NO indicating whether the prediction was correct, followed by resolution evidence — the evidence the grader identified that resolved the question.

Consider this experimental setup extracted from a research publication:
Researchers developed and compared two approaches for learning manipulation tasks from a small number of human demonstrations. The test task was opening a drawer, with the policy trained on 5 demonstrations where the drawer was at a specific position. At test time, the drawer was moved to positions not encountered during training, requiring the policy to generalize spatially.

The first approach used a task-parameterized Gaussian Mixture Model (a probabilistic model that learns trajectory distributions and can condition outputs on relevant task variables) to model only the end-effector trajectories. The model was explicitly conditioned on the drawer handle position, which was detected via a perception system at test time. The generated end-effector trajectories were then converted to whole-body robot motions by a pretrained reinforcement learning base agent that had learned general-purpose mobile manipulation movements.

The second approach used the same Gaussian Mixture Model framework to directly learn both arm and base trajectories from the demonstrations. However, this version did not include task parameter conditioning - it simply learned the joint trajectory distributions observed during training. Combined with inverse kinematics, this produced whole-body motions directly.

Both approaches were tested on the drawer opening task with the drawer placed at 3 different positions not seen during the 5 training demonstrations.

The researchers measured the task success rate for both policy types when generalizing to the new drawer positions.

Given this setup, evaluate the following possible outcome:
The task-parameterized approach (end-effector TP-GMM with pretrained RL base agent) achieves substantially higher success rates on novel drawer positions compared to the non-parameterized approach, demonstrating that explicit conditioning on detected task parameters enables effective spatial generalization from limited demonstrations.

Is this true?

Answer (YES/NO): YES